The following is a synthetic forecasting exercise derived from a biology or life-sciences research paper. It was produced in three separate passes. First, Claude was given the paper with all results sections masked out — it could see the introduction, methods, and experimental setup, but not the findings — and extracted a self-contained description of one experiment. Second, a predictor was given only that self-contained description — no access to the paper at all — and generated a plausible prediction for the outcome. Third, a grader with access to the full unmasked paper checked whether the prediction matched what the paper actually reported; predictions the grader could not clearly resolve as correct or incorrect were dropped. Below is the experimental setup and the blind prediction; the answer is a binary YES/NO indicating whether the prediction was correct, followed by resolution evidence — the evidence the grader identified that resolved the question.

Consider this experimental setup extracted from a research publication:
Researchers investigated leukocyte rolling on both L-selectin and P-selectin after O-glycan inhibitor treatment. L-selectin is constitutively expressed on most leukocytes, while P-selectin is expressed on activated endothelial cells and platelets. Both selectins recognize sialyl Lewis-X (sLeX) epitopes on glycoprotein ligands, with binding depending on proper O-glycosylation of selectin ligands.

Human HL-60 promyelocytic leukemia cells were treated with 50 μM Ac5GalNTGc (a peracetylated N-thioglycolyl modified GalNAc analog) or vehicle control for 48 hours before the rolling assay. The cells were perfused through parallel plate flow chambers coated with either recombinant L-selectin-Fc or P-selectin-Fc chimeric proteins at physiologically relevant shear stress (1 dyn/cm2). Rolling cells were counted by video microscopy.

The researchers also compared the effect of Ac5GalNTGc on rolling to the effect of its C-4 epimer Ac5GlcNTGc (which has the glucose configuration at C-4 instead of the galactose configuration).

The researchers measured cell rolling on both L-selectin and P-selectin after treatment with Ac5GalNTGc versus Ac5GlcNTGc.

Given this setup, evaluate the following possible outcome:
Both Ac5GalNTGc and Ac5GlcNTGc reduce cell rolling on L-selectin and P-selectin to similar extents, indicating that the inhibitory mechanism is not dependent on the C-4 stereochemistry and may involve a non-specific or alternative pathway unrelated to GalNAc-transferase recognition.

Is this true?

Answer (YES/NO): NO